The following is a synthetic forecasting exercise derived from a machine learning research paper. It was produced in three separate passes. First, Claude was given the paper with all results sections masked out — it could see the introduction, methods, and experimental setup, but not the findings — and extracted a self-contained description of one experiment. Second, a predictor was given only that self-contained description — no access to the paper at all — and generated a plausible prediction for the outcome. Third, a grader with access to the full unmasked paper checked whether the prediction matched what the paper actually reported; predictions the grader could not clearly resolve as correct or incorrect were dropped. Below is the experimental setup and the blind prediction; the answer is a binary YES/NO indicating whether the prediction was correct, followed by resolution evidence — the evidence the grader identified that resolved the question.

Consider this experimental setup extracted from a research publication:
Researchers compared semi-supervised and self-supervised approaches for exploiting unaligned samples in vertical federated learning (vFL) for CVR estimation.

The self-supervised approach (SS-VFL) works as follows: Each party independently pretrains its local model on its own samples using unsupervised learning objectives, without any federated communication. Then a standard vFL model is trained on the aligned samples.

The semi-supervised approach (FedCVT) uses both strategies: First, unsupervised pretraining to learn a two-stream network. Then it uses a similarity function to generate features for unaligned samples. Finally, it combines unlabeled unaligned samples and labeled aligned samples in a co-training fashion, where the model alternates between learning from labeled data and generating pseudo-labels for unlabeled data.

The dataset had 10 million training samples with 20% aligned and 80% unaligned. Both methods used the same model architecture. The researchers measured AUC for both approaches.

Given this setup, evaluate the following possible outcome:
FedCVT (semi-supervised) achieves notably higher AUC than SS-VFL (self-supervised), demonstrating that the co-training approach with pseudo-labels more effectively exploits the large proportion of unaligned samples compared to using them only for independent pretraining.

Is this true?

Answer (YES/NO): YES